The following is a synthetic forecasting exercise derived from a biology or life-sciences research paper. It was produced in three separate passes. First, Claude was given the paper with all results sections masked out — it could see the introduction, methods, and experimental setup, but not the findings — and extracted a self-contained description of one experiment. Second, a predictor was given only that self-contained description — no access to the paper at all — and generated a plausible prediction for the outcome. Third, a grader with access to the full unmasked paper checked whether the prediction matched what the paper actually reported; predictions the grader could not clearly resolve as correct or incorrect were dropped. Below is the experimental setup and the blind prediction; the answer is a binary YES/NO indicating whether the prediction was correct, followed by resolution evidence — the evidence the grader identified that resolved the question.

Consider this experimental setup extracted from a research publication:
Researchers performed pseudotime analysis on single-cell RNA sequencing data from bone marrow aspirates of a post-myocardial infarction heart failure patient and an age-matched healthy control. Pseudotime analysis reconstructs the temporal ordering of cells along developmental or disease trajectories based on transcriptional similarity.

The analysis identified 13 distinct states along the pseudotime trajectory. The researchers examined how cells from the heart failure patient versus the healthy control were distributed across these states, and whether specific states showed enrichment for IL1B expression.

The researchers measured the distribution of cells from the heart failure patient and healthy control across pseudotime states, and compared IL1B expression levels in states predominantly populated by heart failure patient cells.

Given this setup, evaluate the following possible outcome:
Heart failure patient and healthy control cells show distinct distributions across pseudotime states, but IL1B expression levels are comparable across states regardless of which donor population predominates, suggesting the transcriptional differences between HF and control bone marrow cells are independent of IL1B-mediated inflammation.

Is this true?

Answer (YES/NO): NO